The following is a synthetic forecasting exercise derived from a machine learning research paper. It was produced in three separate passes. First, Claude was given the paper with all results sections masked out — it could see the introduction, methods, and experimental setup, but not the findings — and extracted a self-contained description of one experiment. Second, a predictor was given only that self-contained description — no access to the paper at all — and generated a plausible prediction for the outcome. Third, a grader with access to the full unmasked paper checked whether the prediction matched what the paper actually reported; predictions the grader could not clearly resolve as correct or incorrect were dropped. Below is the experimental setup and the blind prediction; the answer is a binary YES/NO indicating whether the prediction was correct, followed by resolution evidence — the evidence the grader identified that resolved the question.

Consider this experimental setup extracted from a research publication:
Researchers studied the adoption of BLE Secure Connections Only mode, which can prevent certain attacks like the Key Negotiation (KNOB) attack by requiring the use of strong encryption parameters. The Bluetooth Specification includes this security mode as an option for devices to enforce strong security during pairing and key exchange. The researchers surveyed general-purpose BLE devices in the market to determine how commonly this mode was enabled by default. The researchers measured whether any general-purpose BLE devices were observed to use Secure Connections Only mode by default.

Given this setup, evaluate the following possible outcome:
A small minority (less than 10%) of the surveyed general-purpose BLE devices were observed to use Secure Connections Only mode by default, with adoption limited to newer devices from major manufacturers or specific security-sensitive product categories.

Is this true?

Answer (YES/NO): NO